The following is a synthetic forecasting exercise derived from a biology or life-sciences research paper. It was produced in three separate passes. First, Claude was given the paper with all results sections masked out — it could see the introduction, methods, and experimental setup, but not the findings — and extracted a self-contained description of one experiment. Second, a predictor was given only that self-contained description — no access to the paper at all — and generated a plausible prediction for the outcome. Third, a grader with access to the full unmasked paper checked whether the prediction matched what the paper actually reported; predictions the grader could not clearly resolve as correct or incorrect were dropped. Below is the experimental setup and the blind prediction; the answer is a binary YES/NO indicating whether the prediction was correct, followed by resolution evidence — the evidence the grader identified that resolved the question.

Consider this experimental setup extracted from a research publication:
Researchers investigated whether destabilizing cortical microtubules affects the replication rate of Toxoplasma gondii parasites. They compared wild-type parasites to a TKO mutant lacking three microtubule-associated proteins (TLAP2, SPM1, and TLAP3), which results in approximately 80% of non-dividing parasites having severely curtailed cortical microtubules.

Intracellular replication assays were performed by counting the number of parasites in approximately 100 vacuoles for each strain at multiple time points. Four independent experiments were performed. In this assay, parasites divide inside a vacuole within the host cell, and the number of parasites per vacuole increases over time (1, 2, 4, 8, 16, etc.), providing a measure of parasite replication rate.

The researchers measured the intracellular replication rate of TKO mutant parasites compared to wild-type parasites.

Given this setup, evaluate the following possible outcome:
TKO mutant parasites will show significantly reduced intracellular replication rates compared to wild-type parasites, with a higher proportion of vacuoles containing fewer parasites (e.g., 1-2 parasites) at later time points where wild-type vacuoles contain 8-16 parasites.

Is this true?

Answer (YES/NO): NO